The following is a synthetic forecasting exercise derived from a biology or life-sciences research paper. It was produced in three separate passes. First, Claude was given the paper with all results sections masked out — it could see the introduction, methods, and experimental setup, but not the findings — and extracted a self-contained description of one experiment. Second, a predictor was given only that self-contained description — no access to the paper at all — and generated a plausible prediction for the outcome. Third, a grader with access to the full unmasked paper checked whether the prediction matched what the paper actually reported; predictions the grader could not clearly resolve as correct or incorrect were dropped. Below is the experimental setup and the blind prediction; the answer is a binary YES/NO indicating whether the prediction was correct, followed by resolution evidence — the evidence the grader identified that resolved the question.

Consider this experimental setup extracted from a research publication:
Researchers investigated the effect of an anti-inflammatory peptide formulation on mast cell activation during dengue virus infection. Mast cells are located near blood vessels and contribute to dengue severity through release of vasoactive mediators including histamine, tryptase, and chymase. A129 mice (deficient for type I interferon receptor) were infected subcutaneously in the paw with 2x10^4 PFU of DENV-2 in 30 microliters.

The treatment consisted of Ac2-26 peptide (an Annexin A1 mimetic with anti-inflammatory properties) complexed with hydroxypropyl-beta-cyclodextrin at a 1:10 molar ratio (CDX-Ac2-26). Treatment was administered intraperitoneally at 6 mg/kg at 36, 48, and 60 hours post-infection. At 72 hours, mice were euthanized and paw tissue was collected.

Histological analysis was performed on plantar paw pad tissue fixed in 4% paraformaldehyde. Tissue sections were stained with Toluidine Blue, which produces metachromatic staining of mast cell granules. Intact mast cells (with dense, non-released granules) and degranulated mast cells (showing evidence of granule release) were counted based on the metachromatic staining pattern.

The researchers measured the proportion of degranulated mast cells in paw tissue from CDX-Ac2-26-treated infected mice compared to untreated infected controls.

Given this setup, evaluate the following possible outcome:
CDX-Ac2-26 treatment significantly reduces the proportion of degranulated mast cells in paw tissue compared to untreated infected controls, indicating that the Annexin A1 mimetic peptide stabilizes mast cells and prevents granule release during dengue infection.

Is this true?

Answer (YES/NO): YES